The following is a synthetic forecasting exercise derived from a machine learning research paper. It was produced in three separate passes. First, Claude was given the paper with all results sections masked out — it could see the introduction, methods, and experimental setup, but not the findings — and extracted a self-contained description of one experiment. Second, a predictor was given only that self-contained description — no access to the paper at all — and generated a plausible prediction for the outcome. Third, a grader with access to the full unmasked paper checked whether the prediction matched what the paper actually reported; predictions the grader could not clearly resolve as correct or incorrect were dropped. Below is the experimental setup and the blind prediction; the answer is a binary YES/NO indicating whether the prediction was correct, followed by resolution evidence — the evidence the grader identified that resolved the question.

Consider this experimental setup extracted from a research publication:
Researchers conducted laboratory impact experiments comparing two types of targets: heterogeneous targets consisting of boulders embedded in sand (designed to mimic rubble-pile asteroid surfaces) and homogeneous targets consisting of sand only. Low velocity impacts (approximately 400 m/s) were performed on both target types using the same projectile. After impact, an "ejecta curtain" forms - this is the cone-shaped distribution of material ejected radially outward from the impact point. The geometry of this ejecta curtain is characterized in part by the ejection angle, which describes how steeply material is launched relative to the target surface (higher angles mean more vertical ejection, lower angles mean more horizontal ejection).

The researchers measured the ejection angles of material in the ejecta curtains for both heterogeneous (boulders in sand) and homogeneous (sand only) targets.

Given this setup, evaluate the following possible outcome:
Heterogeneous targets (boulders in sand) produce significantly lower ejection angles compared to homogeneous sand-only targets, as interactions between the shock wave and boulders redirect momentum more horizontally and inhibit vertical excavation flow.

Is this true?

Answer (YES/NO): NO